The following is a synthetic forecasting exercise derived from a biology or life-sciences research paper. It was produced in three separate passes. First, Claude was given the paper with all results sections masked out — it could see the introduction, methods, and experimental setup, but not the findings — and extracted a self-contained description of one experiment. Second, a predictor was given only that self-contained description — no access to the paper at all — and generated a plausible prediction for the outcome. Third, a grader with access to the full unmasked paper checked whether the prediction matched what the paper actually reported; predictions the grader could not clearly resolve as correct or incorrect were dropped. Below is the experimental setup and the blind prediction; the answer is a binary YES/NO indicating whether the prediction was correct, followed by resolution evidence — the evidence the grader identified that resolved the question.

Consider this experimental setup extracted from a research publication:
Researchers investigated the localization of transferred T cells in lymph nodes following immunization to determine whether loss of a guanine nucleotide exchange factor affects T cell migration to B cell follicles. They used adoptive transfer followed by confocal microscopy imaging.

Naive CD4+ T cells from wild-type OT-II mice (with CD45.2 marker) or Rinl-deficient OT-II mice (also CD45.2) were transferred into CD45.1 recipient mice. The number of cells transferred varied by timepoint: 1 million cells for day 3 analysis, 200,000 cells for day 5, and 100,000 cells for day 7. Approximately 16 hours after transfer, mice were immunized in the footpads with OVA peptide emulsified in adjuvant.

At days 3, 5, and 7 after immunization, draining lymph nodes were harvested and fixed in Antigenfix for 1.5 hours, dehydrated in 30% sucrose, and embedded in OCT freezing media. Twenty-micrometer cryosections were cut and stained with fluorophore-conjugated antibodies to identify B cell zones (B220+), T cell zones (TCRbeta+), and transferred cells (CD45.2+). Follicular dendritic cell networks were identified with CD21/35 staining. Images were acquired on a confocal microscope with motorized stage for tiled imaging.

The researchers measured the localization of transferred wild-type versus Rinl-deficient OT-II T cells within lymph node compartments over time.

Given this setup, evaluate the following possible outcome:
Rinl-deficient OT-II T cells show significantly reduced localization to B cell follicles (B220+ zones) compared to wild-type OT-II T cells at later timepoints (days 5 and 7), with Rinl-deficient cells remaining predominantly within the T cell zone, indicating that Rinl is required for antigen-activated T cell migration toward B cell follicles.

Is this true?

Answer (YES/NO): NO